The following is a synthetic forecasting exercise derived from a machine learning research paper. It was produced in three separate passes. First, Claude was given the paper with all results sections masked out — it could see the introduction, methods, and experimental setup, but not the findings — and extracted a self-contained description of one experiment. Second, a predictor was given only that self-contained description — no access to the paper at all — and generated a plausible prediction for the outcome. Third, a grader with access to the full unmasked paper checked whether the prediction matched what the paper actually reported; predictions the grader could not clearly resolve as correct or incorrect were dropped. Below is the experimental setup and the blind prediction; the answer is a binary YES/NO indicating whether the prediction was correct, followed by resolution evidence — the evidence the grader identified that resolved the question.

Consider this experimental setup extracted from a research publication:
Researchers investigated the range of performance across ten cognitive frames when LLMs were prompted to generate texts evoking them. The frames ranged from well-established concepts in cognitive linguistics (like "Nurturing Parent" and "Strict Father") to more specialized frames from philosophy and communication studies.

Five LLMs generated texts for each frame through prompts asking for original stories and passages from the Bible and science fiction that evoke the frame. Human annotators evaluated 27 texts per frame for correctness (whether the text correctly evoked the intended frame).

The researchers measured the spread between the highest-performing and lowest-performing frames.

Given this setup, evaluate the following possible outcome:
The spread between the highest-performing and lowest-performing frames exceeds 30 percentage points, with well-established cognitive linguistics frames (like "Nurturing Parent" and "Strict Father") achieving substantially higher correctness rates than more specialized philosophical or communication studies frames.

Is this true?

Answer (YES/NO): NO